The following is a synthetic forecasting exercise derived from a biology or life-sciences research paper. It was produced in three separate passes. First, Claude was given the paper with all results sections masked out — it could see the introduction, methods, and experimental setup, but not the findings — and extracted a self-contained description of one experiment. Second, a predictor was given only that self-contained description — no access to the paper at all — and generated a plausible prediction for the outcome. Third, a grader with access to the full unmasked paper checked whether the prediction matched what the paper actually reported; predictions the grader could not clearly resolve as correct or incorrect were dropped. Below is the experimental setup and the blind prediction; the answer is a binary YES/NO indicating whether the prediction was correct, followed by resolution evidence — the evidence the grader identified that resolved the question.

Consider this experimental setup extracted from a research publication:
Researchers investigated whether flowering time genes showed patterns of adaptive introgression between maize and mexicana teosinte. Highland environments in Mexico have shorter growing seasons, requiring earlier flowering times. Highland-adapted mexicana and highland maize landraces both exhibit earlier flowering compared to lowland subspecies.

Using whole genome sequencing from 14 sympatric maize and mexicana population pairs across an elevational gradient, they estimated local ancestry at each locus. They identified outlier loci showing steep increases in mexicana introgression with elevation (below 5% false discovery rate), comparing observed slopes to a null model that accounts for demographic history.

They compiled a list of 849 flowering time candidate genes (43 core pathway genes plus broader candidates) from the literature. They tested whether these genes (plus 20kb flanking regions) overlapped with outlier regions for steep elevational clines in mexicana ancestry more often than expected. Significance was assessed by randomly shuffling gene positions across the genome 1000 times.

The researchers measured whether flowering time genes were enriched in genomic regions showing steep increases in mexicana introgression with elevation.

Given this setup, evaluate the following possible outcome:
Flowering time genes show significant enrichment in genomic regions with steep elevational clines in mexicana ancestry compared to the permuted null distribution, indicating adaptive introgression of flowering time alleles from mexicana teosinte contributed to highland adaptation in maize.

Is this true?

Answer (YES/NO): NO